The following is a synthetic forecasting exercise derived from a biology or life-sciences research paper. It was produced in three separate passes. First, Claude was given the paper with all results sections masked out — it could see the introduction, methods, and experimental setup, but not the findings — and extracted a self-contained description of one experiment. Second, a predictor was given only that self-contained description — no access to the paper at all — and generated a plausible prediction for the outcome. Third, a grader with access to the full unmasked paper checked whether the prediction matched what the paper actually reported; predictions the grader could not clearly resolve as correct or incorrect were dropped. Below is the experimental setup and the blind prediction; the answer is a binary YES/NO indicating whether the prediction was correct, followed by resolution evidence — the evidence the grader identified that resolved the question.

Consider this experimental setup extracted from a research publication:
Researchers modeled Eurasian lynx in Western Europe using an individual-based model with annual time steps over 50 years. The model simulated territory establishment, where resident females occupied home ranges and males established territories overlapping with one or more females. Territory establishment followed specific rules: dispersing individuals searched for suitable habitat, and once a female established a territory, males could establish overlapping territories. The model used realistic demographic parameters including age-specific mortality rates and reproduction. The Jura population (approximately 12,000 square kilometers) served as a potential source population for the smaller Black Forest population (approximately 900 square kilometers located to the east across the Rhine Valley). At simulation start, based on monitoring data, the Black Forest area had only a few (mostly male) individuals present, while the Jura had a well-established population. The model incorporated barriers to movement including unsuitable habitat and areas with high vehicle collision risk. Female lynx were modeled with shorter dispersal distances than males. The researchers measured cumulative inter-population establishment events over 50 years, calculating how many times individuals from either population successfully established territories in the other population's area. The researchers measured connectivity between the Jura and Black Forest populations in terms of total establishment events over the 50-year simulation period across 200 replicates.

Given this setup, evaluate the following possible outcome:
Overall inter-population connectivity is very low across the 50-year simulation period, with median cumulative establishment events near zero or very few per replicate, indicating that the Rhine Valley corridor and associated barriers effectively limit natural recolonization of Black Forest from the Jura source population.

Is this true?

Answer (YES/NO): YES